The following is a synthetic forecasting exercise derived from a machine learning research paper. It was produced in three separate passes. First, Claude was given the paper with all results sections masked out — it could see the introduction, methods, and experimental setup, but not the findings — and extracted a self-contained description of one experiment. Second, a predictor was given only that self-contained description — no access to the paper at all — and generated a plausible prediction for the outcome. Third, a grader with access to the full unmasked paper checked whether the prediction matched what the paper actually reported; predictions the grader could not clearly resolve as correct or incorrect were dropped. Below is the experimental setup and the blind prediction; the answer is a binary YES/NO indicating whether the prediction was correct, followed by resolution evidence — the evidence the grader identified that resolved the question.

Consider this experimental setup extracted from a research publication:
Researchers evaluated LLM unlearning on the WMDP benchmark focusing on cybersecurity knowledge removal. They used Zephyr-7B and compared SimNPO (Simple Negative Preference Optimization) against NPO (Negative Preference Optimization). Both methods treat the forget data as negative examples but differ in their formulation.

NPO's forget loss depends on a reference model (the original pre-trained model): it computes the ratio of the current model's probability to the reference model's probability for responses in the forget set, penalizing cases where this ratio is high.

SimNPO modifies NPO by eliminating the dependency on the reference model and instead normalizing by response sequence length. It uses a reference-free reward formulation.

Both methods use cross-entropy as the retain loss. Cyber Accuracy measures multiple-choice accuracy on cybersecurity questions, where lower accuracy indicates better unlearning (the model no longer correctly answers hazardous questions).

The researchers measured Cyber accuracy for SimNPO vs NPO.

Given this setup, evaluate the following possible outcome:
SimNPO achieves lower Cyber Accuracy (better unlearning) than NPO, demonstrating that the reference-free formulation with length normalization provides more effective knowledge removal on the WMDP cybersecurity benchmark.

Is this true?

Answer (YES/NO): NO